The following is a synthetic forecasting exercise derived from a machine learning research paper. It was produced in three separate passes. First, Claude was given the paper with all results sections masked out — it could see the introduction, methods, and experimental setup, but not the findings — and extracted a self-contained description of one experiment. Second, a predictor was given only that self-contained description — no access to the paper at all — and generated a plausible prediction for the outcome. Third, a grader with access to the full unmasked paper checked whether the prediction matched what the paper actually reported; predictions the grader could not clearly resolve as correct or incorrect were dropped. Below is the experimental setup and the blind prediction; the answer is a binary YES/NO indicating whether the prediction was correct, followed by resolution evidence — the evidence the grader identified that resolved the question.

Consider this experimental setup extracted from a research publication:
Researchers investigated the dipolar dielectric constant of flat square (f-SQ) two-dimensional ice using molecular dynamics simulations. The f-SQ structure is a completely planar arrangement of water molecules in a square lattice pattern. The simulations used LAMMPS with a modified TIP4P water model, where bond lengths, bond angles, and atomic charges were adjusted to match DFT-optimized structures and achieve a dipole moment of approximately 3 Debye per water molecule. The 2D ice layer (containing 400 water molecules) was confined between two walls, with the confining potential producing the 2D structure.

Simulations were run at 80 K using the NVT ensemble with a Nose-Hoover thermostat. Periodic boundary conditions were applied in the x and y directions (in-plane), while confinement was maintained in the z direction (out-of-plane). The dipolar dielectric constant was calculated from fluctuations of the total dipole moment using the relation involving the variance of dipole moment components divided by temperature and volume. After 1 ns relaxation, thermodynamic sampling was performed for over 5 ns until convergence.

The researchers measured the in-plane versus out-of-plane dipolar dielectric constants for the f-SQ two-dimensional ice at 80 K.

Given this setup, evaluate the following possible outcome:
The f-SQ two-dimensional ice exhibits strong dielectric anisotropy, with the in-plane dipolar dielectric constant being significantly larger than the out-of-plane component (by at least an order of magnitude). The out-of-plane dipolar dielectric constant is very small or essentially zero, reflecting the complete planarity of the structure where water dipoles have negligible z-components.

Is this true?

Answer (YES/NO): NO